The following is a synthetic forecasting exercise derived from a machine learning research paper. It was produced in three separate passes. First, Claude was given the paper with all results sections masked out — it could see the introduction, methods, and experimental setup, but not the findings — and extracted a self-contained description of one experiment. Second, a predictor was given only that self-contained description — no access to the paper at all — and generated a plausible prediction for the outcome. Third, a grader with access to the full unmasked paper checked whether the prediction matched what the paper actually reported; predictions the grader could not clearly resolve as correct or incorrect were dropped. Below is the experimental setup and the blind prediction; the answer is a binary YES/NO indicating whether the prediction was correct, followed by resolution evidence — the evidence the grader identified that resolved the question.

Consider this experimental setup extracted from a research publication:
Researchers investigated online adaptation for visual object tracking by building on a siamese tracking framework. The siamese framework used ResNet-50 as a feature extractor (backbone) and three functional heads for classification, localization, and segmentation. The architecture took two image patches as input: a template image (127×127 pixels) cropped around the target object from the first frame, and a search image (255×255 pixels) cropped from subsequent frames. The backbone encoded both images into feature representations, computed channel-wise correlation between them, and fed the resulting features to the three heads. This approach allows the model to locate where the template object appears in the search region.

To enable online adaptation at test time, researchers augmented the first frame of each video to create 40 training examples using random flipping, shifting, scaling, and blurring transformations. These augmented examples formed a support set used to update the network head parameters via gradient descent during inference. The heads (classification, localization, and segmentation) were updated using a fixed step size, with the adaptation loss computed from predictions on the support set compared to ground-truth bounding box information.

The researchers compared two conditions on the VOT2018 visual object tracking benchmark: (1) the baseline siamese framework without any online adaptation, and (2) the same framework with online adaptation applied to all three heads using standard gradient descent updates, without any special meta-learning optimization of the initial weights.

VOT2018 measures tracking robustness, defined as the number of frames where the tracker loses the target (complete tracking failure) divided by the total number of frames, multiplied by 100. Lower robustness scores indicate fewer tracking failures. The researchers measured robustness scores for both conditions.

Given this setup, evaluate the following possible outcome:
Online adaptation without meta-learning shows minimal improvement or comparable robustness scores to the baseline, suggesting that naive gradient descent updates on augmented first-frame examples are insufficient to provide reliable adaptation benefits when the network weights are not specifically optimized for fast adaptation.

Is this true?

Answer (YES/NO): NO